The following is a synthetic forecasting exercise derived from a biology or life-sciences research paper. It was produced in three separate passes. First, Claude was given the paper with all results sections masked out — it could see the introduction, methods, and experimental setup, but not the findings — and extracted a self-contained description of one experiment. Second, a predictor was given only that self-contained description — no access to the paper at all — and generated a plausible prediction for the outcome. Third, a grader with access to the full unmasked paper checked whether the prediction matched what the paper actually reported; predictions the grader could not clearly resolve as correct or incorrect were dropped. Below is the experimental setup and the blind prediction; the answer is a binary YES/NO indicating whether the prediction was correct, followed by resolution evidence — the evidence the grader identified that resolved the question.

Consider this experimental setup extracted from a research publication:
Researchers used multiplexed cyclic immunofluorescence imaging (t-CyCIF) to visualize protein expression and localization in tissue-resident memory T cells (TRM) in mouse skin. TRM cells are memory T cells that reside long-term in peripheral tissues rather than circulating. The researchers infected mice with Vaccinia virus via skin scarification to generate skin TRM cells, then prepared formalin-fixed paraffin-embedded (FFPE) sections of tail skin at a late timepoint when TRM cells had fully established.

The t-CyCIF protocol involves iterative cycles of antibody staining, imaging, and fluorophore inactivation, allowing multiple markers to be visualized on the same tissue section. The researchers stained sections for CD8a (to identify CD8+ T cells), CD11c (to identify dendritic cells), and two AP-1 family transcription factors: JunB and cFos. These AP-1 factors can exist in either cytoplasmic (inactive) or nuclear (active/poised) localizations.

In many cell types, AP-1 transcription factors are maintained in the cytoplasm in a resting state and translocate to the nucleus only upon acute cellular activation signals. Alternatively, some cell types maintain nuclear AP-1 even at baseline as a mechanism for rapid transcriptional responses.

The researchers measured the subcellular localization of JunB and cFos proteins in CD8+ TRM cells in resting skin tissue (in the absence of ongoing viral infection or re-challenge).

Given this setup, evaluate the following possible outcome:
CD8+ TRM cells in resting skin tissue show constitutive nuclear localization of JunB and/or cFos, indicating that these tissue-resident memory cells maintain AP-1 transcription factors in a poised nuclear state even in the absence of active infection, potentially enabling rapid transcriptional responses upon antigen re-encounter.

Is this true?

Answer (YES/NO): YES